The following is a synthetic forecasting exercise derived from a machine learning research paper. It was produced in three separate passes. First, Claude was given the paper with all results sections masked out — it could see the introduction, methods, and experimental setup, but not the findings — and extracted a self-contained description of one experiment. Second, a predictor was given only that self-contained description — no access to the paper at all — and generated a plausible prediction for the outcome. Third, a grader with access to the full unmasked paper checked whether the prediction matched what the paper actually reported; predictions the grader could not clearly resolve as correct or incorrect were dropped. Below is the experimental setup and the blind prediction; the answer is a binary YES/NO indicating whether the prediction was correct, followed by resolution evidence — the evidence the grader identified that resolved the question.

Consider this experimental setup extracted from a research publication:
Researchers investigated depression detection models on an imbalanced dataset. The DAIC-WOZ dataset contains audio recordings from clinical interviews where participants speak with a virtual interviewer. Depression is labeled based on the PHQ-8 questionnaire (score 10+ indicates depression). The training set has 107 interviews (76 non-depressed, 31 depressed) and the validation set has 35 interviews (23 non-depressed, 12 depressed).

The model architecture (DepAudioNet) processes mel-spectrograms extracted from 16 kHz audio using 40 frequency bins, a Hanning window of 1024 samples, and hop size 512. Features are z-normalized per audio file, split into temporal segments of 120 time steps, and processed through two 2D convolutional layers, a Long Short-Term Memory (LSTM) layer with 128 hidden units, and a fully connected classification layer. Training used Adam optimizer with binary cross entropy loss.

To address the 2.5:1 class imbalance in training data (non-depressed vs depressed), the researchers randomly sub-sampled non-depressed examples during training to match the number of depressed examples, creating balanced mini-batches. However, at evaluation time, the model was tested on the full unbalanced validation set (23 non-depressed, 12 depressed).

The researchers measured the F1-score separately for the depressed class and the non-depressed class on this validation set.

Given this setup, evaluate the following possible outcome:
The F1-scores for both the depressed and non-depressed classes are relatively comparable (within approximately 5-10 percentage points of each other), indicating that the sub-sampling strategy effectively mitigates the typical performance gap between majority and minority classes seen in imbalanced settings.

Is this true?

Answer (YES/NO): NO